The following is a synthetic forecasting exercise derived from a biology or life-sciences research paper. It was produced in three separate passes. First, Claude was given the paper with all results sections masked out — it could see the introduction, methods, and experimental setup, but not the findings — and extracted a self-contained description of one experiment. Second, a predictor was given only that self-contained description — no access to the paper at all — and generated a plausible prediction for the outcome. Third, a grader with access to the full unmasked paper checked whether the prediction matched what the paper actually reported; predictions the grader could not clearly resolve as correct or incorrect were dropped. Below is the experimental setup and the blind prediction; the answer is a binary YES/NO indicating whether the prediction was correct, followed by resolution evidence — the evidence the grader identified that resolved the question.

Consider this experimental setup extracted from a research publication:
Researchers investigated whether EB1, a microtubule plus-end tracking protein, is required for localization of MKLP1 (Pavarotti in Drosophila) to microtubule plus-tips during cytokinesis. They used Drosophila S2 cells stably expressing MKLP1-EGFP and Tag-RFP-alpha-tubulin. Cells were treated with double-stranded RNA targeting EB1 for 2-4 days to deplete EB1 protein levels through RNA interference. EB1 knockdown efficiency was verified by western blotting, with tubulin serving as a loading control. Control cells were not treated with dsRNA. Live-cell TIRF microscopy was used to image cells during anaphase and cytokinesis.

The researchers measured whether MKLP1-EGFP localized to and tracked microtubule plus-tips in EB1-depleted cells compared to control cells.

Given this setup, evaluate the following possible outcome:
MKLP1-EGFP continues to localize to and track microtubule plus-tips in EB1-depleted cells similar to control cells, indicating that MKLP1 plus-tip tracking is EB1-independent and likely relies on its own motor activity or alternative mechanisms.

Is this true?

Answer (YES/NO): NO